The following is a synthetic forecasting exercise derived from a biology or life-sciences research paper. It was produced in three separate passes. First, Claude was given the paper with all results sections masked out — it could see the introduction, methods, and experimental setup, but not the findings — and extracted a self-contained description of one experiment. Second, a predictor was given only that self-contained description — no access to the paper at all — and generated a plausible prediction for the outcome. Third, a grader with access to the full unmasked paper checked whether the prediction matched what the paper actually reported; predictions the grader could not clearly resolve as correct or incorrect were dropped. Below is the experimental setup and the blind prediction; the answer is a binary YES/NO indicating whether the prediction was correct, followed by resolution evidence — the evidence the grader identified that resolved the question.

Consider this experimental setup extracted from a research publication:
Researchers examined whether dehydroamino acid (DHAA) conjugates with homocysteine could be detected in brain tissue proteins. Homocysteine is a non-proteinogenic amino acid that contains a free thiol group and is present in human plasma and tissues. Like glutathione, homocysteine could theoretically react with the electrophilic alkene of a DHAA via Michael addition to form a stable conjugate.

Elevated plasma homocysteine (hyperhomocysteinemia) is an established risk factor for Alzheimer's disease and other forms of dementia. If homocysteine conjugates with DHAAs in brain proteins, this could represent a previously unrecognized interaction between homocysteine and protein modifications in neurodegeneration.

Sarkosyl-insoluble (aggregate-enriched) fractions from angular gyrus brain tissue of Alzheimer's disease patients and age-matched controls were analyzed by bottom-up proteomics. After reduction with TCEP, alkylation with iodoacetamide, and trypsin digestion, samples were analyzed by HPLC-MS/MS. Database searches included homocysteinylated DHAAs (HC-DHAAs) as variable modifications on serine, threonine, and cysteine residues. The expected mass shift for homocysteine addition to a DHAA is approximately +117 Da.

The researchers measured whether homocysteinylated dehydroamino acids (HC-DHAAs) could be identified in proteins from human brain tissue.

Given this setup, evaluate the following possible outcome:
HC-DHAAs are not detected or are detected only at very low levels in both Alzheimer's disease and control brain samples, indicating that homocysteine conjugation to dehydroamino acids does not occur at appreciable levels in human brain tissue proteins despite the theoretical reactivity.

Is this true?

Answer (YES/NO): NO